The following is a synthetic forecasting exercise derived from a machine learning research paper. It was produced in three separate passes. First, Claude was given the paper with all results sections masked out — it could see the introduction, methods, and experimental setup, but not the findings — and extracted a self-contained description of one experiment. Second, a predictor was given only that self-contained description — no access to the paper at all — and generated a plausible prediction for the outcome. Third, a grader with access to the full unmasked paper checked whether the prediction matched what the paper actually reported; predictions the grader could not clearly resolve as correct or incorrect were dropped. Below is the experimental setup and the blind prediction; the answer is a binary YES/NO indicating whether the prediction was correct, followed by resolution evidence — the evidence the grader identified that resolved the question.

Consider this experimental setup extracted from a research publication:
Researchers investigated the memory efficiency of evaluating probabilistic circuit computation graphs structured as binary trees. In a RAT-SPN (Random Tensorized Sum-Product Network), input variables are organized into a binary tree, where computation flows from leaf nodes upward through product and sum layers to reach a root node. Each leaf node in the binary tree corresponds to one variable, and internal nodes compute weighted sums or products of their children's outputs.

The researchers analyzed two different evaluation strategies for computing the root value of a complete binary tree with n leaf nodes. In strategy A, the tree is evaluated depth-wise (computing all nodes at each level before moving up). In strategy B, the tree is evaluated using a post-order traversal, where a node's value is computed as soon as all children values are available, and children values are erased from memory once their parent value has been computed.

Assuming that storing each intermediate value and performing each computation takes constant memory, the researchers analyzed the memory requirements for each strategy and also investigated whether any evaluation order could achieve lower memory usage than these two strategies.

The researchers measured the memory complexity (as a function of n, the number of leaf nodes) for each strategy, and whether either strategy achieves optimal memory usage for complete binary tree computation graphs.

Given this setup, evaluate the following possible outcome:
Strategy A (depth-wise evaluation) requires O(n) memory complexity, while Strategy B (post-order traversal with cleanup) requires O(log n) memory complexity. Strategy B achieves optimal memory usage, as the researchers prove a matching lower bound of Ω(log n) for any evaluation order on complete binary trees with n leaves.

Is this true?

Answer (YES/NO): YES